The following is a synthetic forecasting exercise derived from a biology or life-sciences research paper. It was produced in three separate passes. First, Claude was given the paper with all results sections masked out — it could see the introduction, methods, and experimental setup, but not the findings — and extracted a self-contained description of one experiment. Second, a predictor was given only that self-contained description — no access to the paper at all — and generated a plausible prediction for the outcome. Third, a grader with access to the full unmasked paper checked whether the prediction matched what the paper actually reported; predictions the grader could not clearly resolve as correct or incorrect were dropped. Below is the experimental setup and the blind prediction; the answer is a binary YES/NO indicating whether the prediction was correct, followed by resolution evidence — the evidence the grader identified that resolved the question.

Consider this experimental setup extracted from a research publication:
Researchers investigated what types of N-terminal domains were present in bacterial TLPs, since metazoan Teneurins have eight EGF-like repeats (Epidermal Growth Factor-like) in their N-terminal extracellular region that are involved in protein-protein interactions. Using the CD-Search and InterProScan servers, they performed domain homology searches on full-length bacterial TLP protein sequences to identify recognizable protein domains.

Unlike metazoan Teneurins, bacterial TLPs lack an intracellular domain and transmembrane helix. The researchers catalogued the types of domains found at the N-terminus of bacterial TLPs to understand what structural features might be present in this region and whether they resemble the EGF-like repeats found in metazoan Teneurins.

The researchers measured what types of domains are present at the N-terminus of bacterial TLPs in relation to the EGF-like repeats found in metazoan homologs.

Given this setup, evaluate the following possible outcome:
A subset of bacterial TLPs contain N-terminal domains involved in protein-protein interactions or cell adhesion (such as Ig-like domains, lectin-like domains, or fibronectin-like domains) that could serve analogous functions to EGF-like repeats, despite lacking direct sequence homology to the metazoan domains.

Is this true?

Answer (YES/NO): YES